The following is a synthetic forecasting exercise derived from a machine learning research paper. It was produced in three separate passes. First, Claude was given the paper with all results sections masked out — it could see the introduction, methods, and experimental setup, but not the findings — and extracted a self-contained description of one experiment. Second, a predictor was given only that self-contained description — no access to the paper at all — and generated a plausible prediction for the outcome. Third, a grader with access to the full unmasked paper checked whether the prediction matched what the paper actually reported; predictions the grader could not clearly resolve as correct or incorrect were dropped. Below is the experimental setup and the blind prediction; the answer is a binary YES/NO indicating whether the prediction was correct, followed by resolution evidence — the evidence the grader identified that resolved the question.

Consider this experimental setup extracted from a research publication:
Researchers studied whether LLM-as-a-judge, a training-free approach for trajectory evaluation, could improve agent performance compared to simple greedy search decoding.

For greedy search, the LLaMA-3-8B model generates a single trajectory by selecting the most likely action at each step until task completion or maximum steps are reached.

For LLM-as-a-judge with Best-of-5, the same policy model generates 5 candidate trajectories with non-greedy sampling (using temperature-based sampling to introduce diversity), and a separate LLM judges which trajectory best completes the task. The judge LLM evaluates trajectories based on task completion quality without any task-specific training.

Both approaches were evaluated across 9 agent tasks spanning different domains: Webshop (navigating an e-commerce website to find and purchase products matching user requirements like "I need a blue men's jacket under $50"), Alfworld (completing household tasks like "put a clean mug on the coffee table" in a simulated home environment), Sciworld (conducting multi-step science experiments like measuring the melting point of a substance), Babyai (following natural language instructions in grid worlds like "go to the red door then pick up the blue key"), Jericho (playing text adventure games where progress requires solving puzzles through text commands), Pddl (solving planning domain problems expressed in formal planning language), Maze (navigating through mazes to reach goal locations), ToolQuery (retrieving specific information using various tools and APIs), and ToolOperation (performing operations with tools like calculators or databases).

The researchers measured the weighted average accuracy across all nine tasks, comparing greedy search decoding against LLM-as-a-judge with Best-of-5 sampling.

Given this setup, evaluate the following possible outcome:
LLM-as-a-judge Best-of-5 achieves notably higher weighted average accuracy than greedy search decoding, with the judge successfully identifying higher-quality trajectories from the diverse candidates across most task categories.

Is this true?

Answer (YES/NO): NO